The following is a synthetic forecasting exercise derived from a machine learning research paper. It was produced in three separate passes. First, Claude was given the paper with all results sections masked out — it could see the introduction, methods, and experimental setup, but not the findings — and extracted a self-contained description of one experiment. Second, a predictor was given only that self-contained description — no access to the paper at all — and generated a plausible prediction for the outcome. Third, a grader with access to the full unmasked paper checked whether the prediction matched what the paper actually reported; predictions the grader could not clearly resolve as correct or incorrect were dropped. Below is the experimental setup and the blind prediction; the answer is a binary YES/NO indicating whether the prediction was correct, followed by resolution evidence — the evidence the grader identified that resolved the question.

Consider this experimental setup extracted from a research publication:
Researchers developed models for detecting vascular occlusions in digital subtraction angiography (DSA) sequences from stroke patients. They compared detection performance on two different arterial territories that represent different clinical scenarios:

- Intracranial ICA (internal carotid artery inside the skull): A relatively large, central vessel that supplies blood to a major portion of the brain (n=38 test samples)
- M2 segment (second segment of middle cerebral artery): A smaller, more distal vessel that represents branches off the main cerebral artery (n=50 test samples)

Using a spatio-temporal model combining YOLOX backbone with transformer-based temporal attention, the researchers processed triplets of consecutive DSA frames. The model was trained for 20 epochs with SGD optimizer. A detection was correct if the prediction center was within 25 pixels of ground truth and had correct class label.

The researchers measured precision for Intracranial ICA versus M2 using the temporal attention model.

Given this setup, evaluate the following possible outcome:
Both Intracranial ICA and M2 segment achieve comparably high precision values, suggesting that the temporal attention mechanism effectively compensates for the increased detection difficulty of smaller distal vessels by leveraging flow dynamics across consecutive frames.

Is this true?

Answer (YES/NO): NO